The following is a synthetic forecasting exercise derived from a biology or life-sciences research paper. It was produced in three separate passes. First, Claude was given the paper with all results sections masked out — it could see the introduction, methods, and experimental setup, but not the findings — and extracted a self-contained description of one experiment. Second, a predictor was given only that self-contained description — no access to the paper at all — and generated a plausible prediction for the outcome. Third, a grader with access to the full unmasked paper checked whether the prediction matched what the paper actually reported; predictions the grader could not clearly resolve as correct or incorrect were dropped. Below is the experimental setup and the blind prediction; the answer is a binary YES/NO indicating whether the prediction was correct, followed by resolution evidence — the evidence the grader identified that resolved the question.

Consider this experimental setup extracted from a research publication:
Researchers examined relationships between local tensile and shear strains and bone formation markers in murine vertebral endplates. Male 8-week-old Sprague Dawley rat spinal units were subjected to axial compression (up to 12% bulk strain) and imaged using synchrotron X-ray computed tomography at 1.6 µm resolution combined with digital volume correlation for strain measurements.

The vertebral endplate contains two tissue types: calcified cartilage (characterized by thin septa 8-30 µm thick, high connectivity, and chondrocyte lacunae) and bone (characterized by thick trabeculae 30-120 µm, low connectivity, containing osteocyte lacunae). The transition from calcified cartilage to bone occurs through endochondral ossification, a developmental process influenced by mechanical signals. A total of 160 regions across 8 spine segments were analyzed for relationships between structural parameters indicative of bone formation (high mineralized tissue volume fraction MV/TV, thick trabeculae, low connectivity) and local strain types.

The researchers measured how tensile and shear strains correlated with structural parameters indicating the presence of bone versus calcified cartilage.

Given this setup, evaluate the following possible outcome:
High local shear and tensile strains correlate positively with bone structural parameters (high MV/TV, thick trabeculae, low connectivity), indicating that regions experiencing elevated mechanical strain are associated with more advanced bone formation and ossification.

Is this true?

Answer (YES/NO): NO